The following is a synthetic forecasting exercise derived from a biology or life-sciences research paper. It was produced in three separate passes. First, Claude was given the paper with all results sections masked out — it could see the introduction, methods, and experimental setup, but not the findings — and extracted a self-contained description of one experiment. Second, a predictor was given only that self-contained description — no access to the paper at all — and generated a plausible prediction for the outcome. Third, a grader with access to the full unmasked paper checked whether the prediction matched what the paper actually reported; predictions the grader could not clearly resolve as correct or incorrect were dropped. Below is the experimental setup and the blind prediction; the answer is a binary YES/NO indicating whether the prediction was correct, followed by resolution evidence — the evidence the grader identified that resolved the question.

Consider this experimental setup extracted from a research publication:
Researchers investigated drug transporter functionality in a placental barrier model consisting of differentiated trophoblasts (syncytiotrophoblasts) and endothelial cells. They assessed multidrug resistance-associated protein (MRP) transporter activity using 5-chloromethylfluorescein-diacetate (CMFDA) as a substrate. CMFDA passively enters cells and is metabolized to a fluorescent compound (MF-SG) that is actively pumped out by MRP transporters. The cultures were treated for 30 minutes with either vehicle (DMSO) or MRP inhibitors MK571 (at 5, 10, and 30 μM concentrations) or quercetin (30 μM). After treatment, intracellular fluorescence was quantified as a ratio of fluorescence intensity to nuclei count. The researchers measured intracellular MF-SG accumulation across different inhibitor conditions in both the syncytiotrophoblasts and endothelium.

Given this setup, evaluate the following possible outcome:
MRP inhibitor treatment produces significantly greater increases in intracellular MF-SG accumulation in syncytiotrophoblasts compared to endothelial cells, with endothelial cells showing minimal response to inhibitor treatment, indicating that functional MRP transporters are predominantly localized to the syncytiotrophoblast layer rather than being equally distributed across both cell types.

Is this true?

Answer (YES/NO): NO